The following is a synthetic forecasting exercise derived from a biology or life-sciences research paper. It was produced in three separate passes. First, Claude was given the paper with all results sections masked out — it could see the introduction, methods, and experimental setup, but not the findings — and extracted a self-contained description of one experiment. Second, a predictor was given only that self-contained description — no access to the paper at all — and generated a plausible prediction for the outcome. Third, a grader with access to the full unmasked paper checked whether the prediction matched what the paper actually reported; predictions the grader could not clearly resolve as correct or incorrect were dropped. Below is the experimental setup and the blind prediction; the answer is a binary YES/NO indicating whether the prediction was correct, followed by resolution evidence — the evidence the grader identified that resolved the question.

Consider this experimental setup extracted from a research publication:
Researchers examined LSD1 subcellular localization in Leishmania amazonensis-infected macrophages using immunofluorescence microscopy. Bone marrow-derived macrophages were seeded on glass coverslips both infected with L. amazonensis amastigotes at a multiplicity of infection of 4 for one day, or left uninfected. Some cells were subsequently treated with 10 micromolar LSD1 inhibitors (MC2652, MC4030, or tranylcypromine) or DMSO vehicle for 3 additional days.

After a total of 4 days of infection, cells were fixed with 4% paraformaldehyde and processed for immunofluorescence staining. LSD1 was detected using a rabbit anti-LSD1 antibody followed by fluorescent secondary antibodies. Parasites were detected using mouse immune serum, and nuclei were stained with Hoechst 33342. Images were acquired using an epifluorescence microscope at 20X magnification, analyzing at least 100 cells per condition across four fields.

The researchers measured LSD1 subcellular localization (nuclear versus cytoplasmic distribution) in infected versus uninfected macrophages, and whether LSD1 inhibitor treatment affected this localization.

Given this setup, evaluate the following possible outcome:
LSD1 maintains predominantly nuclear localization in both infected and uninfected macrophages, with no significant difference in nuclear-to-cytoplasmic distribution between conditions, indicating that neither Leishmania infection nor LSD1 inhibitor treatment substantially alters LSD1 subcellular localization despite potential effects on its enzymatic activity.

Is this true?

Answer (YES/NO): YES